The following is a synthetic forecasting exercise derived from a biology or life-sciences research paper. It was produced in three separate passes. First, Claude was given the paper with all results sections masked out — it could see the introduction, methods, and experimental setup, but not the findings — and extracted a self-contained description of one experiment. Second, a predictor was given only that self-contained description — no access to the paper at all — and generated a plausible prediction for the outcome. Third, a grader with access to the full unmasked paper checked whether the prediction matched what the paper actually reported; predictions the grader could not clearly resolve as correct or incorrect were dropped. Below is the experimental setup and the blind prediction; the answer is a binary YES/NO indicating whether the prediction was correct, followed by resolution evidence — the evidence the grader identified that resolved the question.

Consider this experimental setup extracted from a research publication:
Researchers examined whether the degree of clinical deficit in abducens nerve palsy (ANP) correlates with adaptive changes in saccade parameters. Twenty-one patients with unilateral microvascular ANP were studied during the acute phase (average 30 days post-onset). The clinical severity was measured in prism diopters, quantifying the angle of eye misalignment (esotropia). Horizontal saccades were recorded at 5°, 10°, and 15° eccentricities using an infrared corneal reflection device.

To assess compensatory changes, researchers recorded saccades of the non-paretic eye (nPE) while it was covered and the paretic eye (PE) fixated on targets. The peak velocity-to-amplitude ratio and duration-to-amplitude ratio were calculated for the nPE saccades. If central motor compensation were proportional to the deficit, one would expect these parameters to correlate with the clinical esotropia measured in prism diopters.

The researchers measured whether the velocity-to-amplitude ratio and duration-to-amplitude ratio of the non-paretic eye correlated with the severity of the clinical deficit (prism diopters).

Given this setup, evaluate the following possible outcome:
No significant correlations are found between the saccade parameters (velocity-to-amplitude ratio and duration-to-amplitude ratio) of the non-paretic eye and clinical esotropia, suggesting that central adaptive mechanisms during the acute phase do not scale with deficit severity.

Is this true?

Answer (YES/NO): NO